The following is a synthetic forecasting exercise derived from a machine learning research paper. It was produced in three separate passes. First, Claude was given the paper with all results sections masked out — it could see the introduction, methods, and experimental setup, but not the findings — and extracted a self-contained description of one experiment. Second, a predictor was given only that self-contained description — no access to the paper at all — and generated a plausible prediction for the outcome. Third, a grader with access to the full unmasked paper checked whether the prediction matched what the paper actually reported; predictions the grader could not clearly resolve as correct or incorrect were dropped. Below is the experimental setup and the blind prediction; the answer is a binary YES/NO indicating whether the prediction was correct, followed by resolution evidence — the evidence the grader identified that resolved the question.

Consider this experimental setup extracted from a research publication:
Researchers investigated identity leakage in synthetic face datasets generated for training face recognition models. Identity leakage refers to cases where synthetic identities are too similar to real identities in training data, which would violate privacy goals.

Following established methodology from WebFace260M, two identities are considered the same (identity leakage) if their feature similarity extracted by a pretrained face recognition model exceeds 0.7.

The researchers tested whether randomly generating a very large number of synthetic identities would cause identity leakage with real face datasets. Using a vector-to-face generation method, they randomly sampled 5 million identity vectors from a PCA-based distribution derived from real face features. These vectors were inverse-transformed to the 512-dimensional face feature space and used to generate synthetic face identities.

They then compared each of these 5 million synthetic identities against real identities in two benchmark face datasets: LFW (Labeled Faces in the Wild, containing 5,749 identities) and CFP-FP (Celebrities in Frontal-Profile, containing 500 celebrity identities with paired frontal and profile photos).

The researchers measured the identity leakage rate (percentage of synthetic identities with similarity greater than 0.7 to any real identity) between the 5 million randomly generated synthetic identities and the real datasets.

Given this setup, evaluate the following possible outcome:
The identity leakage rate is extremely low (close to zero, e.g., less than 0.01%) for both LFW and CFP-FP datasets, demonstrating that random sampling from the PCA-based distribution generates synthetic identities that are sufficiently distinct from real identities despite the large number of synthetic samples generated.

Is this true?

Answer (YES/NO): YES